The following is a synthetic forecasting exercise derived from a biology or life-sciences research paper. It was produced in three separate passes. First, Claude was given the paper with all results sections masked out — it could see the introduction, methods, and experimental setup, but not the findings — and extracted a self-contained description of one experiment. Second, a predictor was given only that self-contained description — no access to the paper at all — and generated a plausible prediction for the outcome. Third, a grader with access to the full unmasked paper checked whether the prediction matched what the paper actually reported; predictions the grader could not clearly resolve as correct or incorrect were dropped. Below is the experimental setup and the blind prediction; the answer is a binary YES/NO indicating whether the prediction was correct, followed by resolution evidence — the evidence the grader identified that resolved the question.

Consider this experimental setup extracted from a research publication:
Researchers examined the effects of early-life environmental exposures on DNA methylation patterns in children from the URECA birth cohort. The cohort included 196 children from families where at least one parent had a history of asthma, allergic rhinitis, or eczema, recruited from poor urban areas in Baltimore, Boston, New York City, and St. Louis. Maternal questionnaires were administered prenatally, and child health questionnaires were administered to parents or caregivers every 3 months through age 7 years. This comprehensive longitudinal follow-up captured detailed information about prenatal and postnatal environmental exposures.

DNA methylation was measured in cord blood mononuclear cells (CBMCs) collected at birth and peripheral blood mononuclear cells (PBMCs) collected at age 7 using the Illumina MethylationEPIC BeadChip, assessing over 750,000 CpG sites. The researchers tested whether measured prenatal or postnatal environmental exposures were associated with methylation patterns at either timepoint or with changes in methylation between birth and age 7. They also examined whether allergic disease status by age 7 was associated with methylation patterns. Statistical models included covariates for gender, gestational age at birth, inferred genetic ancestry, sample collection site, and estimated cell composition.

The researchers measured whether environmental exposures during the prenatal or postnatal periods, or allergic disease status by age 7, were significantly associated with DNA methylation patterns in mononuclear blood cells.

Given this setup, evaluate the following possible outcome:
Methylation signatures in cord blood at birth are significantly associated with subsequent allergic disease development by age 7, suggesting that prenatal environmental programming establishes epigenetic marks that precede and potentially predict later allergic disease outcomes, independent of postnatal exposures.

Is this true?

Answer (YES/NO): NO